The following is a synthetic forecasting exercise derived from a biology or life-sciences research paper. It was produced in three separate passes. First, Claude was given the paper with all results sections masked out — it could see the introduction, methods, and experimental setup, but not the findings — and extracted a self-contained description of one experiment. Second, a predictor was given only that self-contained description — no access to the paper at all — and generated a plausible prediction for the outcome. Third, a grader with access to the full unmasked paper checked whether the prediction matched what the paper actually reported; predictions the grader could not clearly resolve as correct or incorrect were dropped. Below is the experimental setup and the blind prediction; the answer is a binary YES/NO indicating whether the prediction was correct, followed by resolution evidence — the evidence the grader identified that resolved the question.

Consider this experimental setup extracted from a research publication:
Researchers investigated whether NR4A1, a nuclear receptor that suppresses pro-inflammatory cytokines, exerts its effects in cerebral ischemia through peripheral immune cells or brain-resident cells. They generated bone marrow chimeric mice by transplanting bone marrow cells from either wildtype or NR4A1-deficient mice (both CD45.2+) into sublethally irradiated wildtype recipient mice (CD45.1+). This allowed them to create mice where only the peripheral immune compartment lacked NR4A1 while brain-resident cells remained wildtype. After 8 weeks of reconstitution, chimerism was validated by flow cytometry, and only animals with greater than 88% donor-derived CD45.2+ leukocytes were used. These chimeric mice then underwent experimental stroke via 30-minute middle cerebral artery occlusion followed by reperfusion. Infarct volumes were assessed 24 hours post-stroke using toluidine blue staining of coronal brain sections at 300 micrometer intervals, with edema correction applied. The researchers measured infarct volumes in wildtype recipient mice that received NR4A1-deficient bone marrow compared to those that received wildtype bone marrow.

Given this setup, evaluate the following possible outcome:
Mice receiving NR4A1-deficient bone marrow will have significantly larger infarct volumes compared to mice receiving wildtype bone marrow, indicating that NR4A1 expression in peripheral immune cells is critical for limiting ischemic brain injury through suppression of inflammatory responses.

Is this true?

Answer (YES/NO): YES